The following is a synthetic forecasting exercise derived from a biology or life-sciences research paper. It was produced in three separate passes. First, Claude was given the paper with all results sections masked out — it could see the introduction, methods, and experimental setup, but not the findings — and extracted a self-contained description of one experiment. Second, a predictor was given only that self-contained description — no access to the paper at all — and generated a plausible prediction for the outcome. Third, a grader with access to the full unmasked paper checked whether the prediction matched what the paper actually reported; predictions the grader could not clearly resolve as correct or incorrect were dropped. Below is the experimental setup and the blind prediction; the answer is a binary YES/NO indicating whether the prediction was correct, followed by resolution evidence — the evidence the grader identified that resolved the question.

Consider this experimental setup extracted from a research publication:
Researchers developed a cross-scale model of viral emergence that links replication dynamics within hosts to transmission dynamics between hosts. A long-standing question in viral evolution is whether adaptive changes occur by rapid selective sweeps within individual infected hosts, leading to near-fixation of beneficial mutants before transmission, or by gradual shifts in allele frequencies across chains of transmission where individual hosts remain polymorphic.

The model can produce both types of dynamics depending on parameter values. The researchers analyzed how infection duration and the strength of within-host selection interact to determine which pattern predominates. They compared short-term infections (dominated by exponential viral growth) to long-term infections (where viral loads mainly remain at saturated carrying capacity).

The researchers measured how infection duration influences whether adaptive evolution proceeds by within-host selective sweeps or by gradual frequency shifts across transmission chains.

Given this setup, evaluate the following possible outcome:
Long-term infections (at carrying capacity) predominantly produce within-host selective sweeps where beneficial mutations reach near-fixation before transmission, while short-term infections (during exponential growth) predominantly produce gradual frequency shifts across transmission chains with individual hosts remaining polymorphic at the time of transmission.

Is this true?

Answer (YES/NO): NO